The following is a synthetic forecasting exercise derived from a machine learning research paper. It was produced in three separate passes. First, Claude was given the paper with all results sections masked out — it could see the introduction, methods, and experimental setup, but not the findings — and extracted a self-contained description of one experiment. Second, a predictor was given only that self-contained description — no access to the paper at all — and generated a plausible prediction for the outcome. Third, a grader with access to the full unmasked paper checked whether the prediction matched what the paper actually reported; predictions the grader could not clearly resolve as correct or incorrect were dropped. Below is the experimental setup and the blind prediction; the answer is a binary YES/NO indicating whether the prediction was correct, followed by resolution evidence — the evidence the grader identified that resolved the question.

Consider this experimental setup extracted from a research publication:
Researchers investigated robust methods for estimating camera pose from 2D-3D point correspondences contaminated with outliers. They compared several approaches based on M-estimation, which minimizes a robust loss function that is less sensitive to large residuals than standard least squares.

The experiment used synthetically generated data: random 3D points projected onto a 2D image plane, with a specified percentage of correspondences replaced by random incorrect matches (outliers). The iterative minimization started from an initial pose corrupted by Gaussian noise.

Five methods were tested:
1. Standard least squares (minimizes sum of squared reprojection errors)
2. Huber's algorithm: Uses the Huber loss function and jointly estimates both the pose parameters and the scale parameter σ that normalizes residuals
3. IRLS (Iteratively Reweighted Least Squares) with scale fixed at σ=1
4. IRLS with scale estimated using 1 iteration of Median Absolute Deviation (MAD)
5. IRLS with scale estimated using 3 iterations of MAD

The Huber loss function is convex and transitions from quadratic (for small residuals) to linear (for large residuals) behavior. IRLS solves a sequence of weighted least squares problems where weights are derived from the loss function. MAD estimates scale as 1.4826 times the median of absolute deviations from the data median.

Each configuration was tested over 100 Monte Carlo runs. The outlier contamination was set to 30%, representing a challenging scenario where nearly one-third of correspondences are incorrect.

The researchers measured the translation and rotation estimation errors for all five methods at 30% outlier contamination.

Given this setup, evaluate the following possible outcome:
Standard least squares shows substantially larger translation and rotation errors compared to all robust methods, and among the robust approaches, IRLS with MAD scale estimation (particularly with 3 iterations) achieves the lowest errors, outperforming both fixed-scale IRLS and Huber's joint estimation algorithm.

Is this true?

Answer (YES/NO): NO